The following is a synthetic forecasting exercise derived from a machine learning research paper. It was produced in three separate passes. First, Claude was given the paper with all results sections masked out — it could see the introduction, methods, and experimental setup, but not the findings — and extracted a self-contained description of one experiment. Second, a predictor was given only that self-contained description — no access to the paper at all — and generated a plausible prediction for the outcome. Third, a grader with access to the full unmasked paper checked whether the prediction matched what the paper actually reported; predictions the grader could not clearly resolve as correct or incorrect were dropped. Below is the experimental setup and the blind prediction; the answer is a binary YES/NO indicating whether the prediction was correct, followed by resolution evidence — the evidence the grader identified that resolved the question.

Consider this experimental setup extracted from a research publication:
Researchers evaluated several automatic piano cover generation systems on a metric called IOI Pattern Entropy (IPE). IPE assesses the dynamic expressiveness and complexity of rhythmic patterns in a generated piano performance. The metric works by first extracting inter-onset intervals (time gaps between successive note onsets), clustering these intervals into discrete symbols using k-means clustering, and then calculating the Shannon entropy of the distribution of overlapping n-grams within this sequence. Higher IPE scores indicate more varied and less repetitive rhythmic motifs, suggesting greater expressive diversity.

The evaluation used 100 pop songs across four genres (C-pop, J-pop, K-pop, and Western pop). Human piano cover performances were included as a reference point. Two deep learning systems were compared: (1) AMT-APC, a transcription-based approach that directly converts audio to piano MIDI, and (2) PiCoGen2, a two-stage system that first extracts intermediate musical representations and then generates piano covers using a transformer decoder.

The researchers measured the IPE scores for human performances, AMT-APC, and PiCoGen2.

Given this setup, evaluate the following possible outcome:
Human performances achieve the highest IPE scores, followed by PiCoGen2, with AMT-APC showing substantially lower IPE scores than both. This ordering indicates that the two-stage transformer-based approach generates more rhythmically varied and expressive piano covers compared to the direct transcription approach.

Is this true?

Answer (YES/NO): NO